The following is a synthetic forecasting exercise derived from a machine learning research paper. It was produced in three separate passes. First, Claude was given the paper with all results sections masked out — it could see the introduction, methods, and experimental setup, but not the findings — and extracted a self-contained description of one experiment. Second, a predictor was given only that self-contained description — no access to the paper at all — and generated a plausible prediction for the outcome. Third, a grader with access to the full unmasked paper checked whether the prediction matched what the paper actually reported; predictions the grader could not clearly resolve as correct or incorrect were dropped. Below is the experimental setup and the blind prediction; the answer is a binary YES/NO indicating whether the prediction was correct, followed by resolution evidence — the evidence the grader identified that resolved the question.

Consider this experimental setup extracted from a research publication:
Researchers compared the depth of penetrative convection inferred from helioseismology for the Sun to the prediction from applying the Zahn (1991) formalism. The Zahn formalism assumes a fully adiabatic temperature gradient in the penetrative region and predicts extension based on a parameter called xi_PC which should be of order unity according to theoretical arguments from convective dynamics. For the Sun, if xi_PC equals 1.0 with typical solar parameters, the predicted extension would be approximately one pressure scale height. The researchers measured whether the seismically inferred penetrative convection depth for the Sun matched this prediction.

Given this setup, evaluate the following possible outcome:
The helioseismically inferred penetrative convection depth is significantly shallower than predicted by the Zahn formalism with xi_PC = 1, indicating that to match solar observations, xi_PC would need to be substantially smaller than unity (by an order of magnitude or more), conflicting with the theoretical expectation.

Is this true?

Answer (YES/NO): YES